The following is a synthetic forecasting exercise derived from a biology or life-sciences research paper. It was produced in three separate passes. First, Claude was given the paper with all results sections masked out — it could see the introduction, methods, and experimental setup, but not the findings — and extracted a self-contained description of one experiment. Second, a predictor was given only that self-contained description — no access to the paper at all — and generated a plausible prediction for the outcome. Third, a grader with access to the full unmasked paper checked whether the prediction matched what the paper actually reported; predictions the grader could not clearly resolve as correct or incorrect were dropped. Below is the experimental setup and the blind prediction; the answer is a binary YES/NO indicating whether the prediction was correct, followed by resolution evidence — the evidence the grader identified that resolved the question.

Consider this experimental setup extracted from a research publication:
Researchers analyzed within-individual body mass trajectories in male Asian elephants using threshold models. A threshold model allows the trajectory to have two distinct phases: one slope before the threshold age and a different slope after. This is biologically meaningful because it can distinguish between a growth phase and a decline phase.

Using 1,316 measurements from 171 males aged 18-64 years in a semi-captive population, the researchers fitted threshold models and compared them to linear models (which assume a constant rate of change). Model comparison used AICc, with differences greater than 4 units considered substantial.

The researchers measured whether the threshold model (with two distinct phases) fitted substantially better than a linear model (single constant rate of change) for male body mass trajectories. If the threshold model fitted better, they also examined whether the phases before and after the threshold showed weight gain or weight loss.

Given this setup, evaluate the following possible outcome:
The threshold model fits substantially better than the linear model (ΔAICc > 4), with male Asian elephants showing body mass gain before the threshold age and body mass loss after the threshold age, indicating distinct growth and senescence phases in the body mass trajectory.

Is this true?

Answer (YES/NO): YES